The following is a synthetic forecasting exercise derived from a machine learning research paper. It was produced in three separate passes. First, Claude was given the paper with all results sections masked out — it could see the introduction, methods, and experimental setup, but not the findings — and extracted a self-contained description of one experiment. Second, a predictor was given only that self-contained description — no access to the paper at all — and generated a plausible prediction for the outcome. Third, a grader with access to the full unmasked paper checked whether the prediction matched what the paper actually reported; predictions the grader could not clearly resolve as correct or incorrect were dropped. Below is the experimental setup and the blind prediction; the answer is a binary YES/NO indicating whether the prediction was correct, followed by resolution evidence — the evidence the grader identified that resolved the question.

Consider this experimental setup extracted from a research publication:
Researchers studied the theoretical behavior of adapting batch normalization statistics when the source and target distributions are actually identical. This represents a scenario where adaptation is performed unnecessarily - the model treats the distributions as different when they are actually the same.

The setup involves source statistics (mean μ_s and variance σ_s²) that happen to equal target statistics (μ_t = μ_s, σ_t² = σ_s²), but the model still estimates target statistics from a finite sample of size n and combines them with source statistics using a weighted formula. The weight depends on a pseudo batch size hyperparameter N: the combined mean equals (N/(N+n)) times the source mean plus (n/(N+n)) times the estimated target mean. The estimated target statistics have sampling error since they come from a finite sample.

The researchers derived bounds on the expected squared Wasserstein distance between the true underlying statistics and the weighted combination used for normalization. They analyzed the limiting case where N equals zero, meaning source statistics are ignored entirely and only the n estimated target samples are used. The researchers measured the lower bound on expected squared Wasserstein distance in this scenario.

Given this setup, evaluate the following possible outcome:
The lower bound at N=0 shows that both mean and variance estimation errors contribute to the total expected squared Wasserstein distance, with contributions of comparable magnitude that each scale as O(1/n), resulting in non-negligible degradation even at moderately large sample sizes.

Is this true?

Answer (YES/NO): NO